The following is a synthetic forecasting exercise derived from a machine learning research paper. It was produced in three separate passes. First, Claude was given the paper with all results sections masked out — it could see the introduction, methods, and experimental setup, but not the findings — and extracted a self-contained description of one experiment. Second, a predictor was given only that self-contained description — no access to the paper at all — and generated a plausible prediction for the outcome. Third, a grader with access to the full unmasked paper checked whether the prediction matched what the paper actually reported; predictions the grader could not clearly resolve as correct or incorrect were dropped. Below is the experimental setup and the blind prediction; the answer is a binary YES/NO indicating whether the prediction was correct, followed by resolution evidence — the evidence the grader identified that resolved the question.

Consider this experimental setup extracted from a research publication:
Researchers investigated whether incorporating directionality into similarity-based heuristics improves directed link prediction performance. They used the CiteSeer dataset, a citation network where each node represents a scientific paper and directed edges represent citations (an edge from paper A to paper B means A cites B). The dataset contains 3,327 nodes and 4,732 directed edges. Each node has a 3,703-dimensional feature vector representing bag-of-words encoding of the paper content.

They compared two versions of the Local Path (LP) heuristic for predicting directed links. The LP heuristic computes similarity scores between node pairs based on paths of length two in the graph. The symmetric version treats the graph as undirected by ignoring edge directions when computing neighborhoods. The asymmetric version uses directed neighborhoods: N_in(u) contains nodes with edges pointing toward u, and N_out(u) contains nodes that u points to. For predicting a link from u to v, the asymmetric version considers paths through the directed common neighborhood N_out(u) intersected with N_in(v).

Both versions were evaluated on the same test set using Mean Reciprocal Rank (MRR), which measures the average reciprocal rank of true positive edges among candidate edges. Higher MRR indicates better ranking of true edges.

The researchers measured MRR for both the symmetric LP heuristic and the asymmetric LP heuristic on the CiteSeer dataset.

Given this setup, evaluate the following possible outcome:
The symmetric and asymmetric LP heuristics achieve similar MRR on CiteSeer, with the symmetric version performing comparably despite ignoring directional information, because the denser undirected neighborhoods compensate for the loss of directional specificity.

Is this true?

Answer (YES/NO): NO